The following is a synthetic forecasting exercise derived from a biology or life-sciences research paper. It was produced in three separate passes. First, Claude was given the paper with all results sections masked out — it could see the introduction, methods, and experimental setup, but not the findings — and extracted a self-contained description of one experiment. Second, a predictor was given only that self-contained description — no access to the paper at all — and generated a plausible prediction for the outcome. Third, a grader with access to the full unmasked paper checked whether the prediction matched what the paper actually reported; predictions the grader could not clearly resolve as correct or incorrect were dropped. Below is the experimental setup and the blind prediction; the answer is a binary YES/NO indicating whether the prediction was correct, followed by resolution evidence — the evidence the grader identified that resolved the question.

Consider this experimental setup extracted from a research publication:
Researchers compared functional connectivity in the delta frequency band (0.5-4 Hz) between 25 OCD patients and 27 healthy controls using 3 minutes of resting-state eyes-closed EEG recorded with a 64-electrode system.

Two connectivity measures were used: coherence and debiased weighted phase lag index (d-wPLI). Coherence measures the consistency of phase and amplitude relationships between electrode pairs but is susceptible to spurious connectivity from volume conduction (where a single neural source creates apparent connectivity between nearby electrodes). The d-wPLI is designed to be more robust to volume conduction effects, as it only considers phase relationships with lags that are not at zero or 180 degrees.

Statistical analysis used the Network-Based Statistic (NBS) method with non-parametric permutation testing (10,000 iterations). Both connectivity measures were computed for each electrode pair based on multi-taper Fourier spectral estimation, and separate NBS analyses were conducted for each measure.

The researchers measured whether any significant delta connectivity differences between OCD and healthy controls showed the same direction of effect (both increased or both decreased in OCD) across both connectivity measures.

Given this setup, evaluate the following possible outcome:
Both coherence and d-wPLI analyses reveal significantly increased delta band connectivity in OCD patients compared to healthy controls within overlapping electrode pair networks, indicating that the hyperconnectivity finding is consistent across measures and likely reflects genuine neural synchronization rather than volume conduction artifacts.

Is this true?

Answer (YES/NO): NO